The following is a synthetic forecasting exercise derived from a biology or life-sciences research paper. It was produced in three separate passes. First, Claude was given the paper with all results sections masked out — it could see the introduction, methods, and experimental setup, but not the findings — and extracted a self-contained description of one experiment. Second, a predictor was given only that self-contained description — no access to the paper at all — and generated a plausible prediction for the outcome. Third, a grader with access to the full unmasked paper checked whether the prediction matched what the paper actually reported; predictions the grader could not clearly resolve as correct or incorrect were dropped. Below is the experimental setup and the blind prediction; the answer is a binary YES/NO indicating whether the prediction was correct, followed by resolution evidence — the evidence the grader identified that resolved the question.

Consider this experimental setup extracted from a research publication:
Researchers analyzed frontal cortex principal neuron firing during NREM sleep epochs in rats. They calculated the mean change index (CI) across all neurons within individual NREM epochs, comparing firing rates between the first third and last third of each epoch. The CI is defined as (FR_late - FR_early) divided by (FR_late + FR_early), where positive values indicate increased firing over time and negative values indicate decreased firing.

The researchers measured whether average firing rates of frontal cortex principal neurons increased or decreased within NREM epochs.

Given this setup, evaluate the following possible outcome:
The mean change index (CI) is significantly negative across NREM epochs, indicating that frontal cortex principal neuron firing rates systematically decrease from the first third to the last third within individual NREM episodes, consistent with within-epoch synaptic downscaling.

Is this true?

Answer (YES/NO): YES